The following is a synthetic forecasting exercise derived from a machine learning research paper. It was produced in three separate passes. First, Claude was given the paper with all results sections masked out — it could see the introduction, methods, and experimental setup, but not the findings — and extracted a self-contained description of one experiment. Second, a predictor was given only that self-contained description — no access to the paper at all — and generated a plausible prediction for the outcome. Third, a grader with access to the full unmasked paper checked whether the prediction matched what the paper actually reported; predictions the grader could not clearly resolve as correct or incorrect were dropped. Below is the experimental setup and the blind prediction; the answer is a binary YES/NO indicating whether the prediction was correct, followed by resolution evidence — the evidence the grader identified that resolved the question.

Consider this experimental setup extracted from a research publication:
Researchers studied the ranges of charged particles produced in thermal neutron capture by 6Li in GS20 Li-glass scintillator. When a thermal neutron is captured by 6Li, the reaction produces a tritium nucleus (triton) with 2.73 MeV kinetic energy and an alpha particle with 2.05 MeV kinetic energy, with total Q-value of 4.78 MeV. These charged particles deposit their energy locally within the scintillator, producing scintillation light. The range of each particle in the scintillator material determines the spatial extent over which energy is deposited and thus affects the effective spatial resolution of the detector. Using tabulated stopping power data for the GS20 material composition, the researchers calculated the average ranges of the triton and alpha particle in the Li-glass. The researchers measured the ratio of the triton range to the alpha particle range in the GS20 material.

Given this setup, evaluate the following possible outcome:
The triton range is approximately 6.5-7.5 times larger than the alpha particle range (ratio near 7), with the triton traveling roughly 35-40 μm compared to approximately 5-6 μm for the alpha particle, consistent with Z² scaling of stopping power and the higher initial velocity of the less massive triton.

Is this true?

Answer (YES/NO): YES